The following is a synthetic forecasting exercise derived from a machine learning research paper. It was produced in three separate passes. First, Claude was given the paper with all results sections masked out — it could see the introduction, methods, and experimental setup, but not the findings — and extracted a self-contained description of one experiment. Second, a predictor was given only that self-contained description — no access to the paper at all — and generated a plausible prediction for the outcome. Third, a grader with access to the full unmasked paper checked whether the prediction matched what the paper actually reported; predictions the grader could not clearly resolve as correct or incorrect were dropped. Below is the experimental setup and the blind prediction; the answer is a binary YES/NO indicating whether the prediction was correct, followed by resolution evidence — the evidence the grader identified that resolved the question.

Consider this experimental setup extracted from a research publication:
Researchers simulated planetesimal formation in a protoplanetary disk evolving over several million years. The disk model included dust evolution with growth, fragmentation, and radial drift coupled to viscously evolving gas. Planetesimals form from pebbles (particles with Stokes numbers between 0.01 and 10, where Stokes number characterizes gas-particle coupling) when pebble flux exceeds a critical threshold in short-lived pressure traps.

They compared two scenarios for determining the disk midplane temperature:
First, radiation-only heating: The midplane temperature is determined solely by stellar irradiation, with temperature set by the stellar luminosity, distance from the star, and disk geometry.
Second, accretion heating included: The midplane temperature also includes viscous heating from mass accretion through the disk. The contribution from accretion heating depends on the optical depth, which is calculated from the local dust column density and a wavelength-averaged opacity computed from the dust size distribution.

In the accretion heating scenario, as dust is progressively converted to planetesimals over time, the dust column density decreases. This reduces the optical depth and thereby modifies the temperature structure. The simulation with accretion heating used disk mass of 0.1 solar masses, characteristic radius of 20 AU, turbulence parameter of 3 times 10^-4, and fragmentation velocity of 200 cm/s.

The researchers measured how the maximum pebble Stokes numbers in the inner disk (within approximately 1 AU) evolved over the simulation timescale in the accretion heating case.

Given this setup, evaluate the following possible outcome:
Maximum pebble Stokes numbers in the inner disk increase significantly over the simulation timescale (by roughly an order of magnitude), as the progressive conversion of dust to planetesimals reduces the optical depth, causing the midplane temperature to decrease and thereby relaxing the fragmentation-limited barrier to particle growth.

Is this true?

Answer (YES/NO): YES